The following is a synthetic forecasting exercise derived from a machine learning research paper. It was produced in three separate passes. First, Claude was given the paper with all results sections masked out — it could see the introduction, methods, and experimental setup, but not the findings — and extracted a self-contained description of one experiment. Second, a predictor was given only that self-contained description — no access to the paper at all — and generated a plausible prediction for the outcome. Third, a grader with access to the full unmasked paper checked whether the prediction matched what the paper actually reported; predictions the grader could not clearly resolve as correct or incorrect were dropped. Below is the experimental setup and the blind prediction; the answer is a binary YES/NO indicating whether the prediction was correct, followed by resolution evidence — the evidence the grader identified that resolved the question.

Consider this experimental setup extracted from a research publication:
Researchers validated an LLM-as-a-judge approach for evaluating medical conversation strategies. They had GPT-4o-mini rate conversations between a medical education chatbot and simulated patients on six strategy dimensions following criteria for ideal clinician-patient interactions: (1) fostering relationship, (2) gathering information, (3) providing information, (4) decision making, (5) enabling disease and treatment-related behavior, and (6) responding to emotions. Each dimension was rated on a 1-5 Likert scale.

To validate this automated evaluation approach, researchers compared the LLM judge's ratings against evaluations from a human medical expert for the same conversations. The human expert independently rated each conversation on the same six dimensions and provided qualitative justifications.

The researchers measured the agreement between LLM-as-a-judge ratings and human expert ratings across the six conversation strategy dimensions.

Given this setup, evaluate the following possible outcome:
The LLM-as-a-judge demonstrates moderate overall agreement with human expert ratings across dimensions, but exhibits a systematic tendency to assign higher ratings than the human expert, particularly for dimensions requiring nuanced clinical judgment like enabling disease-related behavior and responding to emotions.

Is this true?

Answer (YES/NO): NO